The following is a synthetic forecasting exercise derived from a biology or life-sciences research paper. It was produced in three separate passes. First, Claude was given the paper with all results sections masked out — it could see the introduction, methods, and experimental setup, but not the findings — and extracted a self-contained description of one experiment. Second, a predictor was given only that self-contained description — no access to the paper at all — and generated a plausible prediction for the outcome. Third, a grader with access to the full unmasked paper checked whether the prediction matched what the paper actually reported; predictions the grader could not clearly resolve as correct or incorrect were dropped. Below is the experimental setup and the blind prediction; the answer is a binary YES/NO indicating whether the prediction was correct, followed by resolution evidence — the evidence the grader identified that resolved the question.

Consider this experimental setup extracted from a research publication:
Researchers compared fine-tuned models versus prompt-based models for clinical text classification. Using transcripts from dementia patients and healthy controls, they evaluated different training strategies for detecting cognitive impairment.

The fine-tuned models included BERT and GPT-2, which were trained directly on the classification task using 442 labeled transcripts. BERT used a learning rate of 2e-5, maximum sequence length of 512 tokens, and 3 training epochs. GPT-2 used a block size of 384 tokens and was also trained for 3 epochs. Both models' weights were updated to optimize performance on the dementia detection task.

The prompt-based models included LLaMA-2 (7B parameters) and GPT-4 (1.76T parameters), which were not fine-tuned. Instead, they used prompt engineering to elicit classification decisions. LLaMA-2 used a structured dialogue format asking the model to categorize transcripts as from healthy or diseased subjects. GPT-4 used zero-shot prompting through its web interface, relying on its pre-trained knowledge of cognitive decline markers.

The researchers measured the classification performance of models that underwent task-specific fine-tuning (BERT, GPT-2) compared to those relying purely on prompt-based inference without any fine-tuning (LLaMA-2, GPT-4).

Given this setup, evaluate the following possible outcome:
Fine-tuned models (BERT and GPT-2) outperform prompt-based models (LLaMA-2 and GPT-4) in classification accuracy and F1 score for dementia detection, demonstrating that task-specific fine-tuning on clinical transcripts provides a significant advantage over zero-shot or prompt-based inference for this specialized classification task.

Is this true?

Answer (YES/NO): NO